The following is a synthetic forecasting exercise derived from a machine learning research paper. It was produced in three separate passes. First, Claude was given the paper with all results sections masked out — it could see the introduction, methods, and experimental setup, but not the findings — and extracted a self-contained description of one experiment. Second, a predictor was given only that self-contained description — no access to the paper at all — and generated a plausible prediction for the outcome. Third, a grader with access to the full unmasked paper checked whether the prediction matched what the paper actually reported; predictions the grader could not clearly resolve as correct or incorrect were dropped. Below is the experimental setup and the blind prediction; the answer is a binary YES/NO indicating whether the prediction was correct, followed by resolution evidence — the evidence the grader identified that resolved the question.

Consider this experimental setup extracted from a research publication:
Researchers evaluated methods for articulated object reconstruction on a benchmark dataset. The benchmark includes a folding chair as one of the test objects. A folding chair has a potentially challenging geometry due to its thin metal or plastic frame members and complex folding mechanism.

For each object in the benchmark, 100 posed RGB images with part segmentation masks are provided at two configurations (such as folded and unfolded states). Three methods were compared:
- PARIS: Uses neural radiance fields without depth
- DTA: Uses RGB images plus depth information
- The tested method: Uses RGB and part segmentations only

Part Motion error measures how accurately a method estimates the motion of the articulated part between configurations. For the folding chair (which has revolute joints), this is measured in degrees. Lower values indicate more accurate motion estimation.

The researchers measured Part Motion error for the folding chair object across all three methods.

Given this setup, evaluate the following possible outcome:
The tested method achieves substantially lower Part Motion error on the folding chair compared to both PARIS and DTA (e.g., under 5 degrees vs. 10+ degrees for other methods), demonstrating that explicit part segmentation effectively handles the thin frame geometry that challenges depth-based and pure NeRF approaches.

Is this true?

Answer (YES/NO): NO